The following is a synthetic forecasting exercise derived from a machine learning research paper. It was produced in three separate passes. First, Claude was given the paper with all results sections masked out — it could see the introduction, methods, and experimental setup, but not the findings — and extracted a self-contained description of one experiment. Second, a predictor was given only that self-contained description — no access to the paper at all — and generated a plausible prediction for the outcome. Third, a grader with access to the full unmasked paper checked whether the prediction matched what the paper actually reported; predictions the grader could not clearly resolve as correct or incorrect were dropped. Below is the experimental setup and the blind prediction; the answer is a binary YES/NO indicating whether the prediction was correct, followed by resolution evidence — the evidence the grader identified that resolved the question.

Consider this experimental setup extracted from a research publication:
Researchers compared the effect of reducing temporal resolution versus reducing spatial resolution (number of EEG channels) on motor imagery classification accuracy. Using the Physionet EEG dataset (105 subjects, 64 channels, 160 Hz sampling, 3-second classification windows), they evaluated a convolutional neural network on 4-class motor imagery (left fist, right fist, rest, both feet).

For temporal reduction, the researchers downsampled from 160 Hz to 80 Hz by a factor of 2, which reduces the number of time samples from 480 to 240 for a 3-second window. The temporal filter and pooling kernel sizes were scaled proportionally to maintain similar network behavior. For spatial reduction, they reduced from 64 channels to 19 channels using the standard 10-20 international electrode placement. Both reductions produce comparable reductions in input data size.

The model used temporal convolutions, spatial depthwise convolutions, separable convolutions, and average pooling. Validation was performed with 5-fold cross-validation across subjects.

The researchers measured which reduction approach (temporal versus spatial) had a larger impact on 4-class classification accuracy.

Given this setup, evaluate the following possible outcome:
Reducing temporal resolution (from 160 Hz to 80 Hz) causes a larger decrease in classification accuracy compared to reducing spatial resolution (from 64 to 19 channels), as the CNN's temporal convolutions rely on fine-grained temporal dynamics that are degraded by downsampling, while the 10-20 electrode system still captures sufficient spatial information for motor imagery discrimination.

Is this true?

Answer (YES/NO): NO